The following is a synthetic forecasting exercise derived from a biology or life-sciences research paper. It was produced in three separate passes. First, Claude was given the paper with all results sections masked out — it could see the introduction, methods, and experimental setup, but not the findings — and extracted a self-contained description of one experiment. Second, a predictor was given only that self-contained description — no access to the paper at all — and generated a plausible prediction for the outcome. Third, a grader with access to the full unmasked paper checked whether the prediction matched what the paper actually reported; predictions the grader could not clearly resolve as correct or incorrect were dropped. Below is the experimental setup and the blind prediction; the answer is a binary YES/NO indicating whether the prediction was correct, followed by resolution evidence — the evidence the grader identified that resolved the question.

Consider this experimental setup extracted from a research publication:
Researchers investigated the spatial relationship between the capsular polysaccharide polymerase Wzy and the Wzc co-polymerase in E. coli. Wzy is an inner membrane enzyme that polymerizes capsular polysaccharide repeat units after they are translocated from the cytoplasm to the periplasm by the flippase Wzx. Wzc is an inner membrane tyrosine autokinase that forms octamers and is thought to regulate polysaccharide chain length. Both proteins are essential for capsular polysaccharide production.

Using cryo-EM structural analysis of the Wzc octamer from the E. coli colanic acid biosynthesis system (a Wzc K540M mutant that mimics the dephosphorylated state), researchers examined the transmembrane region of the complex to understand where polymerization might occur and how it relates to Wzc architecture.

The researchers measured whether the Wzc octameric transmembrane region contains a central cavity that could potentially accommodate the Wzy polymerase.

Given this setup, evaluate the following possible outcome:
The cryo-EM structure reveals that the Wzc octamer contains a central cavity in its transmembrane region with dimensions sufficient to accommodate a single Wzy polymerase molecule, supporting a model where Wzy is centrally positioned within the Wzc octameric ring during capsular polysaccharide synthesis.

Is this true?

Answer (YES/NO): YES